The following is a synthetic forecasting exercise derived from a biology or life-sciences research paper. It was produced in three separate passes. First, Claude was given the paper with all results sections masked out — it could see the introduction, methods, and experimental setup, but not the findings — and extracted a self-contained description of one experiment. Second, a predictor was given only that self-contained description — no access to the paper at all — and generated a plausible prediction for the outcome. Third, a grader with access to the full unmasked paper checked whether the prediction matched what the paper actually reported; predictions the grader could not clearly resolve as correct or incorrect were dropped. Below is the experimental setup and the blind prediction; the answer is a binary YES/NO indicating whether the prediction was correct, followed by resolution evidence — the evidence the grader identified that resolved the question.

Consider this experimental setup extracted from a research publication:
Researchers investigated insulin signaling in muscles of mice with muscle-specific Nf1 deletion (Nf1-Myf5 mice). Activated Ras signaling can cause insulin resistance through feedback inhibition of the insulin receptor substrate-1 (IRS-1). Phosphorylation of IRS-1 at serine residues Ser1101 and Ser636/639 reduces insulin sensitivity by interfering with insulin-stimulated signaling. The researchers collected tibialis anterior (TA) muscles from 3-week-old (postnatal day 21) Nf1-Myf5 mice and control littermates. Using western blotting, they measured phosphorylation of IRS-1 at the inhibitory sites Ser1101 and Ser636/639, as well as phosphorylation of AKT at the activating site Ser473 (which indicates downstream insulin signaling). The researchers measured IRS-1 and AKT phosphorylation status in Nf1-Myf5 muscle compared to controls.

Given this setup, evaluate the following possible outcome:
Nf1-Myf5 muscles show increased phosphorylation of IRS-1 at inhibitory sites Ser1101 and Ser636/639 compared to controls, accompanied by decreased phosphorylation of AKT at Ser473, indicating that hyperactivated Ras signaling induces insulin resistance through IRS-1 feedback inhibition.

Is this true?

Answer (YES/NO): NO